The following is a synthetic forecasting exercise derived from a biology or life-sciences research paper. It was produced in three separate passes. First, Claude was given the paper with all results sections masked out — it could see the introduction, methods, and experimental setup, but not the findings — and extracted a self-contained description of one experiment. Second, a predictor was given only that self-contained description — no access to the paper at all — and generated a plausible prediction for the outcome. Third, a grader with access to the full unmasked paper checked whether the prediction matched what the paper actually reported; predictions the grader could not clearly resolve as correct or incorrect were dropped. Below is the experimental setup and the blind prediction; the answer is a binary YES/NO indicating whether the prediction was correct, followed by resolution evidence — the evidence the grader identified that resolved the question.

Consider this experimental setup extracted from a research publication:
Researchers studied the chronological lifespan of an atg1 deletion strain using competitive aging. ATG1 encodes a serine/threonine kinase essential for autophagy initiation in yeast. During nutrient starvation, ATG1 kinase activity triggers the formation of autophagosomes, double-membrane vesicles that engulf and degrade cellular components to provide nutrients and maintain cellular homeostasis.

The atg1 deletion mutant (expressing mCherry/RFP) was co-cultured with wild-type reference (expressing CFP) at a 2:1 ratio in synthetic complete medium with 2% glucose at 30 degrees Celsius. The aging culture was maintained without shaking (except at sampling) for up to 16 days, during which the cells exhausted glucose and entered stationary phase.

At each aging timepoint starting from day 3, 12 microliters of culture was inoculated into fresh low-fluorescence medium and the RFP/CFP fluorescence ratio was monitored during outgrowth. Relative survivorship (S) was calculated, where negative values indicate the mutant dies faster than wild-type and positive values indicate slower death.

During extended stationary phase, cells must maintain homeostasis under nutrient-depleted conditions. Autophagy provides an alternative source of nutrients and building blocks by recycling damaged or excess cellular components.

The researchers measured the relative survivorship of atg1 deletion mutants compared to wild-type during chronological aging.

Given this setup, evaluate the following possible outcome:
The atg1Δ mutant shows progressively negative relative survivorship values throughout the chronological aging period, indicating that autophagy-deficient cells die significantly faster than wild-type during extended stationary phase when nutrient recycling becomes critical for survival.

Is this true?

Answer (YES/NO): YES